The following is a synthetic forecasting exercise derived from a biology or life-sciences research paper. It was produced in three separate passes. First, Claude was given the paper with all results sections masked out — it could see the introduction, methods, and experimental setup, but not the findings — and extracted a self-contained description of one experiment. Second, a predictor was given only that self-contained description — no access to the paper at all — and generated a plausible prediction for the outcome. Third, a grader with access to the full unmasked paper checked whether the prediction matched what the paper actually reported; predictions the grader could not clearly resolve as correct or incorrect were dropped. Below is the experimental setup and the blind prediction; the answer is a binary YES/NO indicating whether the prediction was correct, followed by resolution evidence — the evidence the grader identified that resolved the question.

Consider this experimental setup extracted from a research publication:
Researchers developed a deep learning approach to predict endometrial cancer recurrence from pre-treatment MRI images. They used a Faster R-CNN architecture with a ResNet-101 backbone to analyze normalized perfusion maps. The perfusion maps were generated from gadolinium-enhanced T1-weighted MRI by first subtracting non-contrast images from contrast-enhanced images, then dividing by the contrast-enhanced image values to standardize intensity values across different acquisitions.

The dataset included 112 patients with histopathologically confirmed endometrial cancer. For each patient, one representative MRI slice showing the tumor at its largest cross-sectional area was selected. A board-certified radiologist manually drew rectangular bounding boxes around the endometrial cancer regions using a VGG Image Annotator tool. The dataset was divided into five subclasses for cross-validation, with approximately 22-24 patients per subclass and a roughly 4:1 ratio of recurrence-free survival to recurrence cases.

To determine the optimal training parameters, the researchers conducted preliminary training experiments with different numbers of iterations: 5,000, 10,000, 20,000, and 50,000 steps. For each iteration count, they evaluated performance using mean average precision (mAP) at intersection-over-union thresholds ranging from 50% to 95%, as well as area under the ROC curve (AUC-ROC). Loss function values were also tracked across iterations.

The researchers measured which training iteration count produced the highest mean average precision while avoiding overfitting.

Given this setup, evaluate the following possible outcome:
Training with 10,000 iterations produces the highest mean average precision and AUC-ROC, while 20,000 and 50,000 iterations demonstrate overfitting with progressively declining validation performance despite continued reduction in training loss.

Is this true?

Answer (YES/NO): NO